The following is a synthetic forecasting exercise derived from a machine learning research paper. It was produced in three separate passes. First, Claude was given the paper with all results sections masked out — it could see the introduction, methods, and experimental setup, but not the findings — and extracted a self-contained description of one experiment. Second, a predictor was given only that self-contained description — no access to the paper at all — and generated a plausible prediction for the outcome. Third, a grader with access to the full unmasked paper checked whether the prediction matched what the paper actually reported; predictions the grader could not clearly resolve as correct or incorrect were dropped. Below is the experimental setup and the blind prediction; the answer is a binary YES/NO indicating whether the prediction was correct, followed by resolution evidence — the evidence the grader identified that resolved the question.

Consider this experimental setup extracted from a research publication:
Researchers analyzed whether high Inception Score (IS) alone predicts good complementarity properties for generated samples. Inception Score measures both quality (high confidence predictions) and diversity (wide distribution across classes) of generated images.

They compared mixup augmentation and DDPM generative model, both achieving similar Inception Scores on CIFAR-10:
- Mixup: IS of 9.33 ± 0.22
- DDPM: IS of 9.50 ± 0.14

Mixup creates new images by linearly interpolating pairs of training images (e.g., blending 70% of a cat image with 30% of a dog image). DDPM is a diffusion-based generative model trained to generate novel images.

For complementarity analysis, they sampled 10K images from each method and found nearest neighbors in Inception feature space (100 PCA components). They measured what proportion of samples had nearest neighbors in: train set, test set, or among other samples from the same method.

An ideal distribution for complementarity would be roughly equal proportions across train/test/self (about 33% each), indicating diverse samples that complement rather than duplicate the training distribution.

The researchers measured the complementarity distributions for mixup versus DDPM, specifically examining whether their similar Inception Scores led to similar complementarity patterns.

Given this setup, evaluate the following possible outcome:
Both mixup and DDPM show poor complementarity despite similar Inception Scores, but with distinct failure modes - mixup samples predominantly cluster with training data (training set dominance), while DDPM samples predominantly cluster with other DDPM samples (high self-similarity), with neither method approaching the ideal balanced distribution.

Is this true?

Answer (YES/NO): NO